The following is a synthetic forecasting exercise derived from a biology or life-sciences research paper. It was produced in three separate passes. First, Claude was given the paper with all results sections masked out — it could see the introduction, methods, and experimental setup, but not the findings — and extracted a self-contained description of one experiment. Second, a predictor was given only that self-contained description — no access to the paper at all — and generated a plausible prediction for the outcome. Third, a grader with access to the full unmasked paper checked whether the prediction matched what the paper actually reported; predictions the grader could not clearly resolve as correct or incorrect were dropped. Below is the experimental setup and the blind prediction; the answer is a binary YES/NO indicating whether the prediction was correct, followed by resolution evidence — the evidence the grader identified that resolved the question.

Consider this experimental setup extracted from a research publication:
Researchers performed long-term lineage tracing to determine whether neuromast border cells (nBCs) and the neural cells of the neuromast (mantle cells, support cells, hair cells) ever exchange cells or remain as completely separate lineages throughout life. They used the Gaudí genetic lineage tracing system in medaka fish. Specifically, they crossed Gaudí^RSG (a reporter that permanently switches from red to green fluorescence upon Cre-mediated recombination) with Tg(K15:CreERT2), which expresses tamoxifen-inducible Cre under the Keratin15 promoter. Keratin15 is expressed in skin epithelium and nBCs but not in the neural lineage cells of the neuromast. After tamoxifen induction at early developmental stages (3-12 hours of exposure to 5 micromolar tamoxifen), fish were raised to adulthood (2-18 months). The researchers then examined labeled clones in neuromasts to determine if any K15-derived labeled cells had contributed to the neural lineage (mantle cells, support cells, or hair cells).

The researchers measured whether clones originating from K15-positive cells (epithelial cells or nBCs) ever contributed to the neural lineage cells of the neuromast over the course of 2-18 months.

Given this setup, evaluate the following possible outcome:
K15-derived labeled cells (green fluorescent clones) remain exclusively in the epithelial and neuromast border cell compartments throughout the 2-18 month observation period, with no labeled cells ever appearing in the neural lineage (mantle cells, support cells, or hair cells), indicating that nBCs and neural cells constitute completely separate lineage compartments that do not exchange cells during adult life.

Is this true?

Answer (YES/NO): NO